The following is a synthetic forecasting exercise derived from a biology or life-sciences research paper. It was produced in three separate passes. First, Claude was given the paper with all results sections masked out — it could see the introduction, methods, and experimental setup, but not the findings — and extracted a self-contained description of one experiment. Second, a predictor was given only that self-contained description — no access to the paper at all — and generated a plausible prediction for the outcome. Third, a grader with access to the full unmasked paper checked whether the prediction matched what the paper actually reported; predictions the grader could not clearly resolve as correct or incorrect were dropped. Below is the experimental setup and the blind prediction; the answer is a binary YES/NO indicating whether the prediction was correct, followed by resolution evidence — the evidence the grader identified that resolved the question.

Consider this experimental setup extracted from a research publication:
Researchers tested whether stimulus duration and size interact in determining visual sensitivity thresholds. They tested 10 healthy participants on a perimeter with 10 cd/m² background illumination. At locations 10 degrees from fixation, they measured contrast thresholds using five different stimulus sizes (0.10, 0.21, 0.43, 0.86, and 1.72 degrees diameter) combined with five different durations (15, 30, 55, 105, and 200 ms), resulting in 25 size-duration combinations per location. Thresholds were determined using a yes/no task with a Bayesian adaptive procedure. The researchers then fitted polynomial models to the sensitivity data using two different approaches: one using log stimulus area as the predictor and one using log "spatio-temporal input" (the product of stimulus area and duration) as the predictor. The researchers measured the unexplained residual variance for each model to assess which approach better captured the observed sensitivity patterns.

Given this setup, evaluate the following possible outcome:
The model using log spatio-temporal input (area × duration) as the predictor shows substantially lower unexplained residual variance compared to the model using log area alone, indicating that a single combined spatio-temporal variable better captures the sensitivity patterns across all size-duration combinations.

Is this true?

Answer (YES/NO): YES